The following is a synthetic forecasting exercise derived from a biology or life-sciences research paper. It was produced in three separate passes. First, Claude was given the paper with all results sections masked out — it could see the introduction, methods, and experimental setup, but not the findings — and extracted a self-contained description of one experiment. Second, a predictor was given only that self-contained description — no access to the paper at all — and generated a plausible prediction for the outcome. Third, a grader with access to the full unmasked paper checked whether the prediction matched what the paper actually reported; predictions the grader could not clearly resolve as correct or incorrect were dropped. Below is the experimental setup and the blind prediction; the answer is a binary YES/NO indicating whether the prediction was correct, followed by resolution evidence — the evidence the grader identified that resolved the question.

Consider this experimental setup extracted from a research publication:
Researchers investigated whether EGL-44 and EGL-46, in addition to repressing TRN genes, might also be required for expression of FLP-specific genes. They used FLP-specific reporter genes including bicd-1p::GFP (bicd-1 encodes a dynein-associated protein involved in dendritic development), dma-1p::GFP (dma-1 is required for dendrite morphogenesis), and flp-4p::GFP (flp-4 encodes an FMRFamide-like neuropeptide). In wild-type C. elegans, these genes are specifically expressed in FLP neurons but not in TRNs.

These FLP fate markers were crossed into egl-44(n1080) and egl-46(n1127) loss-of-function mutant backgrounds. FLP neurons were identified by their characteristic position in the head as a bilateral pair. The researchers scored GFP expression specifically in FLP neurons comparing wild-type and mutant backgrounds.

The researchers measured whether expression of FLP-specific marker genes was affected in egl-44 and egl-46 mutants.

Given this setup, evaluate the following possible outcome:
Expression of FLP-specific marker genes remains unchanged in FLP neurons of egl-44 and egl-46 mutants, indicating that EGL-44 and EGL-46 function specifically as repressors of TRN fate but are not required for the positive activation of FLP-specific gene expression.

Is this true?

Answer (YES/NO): NO